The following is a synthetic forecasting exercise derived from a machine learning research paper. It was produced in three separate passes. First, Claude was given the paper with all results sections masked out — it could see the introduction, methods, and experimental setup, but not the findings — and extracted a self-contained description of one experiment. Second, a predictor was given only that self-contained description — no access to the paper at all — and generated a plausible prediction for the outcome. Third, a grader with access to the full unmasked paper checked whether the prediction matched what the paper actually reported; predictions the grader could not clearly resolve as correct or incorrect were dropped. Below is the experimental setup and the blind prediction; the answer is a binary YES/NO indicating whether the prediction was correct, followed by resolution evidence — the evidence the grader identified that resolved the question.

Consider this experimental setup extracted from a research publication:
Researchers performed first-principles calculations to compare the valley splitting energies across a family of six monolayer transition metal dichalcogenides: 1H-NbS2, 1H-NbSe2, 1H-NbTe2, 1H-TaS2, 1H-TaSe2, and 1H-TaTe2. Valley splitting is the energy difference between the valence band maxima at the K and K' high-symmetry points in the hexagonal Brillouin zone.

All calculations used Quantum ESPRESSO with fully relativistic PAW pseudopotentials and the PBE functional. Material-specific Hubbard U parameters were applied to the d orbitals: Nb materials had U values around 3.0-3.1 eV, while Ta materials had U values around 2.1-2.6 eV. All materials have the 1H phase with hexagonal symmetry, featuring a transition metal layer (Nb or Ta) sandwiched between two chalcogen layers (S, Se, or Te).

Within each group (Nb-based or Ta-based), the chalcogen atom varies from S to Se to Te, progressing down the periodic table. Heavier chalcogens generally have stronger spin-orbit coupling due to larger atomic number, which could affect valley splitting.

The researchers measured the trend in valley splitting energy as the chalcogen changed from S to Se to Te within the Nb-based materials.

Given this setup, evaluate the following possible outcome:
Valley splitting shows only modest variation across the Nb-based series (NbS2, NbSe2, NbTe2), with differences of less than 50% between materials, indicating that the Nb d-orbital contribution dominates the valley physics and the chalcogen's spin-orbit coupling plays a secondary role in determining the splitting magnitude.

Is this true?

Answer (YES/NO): NO